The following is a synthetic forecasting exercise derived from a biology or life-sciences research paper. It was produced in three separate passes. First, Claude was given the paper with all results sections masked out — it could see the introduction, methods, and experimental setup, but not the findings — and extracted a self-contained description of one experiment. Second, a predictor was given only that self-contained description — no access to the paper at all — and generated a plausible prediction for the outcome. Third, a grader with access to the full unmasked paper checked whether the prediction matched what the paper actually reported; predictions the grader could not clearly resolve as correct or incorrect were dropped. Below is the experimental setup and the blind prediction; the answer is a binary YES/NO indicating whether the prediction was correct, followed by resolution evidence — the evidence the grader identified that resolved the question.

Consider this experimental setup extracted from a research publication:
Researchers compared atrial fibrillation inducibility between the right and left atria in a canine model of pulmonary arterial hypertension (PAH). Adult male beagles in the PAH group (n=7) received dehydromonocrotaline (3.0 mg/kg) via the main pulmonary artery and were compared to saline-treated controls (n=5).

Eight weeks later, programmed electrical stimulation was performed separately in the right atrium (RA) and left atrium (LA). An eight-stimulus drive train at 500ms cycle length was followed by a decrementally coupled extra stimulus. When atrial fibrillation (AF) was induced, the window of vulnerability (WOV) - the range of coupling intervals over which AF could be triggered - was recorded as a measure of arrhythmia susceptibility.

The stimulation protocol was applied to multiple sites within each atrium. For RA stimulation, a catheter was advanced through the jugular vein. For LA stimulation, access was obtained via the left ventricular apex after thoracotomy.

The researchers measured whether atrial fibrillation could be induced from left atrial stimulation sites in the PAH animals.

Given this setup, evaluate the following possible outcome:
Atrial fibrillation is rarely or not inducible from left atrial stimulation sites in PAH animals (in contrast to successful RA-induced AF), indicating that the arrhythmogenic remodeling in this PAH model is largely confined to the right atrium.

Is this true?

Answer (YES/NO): NO